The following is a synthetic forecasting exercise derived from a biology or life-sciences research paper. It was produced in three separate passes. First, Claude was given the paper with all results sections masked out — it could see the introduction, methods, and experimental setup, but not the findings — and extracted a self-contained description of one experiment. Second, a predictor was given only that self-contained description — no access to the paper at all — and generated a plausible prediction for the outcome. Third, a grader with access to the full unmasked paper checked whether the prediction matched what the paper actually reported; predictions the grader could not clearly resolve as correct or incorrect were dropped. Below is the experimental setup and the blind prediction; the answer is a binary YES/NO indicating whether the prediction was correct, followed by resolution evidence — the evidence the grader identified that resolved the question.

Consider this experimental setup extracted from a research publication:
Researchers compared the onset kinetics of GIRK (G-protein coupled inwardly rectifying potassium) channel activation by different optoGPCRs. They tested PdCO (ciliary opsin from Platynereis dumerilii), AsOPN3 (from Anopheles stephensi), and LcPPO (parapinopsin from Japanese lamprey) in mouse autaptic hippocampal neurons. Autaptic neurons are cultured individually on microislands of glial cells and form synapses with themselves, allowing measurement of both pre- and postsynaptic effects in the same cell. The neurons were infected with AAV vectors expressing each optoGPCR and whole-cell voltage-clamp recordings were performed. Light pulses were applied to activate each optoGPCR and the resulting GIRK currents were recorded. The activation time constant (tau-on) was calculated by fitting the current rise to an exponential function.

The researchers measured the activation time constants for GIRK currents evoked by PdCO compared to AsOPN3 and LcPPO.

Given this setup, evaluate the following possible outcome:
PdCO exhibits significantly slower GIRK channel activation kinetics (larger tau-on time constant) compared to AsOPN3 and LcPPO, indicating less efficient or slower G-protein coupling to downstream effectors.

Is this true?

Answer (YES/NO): NO